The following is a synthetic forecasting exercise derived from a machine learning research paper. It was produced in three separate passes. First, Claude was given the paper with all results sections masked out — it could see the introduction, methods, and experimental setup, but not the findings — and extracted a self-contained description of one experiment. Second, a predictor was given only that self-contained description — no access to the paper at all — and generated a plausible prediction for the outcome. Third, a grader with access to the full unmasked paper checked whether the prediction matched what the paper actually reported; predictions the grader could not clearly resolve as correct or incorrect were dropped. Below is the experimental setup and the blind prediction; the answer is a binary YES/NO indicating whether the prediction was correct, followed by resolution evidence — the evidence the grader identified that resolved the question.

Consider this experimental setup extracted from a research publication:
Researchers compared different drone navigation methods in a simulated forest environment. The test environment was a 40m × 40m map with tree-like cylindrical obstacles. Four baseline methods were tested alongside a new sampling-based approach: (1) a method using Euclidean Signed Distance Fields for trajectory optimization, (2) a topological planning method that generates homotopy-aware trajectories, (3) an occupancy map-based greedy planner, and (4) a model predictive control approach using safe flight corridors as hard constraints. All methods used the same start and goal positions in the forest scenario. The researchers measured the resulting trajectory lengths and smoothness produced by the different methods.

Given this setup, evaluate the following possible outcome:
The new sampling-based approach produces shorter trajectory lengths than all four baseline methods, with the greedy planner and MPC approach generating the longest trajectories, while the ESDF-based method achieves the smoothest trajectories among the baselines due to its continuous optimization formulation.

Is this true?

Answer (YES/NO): NO